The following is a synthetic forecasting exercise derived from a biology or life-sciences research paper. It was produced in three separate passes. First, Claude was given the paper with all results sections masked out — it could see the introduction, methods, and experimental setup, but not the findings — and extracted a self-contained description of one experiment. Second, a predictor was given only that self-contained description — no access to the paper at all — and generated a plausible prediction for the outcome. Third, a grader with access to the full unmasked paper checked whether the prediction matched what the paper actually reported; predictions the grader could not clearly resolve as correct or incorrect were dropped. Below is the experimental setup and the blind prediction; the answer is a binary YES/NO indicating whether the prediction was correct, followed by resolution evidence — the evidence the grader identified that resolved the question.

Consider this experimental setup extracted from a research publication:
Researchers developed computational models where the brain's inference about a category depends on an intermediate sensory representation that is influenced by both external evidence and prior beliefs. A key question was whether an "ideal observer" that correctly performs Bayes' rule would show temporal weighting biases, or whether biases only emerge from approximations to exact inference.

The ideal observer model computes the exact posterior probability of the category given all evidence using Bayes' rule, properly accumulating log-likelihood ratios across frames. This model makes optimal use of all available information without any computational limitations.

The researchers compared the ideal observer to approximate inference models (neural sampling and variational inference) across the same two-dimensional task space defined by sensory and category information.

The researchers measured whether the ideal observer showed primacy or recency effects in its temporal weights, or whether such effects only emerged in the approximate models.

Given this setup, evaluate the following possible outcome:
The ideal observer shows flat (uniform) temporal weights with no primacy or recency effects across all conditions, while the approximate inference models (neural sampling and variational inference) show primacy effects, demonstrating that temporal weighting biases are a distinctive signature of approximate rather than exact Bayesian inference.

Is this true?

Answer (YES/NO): YES